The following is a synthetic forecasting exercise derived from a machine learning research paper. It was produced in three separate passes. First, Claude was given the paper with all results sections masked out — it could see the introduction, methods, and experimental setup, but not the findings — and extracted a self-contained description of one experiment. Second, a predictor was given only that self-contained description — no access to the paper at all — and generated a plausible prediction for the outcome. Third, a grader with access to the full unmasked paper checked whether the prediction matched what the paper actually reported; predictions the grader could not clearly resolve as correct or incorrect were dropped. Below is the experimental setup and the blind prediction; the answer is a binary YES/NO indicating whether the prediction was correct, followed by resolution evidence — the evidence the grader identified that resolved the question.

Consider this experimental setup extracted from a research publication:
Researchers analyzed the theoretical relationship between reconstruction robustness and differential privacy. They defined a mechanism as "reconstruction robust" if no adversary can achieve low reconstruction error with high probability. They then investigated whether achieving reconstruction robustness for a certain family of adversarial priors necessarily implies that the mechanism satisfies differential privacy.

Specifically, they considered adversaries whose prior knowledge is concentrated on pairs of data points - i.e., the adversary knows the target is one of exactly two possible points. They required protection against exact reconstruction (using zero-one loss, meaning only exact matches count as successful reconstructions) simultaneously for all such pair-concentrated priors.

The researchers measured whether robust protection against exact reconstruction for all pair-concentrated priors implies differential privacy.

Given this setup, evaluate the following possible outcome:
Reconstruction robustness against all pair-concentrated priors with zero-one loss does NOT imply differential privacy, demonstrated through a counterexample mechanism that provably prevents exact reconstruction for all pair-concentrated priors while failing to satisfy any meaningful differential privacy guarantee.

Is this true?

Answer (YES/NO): NO